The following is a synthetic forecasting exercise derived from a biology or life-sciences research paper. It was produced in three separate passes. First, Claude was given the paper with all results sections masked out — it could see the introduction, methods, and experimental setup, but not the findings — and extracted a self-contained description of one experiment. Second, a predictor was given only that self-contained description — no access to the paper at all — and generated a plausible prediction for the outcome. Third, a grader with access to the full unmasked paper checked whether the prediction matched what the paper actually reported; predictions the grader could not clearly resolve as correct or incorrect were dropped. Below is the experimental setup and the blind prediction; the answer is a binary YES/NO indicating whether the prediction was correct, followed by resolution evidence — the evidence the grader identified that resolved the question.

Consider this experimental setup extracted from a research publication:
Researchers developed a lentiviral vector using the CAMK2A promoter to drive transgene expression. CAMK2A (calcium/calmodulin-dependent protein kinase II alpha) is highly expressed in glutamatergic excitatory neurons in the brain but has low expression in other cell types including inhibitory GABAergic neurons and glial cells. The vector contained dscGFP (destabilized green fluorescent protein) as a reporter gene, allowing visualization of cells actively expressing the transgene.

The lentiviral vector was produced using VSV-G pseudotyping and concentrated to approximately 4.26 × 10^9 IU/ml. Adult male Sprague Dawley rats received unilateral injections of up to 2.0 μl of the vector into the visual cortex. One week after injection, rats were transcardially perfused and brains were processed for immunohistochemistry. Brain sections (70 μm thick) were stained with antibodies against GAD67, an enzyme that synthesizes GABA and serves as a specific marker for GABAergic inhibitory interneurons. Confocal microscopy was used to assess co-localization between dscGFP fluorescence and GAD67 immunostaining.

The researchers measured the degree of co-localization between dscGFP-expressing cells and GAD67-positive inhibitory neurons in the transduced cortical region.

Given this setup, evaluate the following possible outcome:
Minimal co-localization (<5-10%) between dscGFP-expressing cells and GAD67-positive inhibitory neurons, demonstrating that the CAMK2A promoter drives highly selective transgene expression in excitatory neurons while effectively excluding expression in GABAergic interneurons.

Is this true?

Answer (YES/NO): YES